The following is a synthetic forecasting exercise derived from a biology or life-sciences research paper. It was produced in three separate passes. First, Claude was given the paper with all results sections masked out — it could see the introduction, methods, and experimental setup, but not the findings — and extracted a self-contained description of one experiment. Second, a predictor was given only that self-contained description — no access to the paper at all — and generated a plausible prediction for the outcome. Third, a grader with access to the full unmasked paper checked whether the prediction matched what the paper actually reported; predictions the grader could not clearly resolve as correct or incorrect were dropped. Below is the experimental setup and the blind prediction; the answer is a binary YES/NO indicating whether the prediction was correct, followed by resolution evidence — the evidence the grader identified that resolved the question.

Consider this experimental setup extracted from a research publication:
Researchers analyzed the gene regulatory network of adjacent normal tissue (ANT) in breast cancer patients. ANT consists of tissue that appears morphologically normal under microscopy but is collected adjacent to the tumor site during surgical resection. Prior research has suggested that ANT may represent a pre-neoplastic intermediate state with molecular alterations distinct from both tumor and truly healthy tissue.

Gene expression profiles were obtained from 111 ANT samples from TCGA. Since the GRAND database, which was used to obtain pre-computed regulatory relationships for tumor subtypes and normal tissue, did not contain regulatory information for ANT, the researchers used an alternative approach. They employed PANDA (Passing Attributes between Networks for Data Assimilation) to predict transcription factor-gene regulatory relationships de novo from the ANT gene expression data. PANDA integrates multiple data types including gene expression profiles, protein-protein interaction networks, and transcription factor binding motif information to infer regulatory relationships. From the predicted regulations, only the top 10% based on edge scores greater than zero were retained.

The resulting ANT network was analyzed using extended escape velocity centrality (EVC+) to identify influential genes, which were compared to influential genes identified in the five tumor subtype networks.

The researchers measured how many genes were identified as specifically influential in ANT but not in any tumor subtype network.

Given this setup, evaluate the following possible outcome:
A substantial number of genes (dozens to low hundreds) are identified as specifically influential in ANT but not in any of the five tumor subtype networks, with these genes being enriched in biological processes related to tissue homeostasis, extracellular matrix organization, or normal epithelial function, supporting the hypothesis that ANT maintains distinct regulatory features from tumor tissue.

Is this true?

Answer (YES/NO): NO